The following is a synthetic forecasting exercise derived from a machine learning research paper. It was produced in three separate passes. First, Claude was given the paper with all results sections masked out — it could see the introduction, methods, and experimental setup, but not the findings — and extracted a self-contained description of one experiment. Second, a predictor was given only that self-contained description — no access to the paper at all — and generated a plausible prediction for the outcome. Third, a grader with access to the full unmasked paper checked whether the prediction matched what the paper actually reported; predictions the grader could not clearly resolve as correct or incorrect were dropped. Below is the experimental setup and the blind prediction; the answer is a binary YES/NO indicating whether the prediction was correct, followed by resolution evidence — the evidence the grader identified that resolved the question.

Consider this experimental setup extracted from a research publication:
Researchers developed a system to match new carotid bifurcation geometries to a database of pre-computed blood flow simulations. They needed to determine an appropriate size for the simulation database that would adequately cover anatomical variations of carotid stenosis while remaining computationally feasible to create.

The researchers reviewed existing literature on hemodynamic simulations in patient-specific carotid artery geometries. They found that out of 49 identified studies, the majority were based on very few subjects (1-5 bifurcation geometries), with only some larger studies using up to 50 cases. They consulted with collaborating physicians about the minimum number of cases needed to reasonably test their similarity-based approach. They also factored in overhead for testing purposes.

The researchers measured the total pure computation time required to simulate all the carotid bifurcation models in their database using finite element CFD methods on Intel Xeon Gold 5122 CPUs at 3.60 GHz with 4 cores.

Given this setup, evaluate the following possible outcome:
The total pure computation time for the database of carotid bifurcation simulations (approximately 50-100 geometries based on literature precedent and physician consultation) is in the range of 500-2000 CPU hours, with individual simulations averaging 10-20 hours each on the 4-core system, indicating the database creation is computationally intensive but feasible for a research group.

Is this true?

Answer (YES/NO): NO